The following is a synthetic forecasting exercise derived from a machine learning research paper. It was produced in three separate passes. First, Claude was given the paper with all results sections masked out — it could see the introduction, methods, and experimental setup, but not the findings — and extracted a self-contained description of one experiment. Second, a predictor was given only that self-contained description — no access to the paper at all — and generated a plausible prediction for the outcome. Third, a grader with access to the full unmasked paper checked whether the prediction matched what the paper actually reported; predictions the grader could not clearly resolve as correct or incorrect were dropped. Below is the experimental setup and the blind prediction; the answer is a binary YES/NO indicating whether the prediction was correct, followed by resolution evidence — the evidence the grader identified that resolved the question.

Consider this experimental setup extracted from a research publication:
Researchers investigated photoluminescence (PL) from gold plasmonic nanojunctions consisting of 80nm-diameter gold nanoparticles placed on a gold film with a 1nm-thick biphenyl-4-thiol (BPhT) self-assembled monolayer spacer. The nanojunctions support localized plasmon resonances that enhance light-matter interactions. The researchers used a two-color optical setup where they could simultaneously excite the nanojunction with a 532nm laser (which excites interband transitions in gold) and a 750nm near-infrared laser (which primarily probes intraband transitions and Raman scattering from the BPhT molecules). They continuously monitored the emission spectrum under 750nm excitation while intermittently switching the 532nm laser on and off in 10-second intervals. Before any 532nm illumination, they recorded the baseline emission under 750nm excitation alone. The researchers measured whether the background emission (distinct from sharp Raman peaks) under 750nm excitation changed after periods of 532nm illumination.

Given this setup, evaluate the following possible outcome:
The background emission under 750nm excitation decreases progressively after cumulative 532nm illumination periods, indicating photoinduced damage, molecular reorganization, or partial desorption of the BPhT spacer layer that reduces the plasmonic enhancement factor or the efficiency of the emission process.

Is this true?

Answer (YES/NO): NO